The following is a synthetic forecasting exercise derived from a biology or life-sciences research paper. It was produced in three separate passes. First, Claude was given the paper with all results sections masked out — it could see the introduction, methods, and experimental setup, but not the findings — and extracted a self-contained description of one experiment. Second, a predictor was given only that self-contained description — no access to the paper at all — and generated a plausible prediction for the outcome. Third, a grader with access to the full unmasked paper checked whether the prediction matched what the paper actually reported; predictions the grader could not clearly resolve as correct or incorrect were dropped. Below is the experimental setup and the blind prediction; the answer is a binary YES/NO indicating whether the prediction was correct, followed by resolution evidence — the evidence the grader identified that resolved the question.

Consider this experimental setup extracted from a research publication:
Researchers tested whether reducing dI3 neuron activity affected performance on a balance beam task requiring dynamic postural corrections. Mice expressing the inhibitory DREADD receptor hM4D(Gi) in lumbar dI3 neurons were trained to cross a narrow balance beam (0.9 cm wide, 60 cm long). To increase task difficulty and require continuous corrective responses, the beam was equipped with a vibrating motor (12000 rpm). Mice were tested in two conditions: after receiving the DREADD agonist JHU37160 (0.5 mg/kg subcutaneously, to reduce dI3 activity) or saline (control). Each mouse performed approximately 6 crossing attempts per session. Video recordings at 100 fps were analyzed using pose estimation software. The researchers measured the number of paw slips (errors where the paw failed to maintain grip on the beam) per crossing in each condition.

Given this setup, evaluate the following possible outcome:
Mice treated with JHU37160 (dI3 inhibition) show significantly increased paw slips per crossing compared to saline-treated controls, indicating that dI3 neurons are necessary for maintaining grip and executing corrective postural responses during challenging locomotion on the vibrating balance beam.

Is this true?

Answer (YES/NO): YES